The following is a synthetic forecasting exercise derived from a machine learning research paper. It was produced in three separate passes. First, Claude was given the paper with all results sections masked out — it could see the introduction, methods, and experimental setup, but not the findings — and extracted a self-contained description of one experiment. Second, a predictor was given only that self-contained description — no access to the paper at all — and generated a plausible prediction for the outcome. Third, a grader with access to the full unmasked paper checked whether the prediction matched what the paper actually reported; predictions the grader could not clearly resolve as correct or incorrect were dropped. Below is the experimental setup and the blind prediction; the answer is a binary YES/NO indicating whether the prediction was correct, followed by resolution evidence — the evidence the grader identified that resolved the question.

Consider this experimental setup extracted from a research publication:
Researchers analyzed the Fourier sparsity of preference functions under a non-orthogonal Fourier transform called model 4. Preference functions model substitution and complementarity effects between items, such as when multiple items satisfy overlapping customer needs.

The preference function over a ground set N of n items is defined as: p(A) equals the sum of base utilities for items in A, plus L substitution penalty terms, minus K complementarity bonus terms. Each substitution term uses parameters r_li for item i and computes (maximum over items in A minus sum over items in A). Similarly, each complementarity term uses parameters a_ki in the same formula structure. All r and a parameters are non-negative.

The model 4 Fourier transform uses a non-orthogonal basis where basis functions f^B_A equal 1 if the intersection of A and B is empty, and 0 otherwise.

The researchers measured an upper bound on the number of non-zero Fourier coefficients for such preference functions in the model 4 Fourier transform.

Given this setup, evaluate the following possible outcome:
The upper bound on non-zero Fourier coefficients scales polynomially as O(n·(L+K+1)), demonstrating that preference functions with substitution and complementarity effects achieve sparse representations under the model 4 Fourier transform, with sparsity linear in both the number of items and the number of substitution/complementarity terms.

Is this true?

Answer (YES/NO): YES